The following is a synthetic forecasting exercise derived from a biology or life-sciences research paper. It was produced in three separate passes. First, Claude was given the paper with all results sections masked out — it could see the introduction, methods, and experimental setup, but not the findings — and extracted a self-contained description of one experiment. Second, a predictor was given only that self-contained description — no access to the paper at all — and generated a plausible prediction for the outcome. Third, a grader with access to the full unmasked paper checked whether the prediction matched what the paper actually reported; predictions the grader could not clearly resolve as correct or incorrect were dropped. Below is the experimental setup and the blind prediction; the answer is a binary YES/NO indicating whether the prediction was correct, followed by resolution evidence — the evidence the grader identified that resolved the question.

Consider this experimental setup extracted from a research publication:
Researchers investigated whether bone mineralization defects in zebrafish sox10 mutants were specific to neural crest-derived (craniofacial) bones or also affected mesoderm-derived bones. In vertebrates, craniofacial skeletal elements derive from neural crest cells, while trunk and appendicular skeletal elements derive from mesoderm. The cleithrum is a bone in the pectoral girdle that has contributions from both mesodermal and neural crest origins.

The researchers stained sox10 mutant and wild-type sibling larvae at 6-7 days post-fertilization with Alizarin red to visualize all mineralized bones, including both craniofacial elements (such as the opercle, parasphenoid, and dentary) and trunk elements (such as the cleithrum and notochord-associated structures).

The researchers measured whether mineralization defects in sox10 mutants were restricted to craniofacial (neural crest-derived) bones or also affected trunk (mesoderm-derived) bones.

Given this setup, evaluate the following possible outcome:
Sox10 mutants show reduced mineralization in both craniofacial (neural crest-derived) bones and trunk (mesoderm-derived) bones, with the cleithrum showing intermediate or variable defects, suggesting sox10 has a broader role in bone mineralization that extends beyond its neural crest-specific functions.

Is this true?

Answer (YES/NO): NO